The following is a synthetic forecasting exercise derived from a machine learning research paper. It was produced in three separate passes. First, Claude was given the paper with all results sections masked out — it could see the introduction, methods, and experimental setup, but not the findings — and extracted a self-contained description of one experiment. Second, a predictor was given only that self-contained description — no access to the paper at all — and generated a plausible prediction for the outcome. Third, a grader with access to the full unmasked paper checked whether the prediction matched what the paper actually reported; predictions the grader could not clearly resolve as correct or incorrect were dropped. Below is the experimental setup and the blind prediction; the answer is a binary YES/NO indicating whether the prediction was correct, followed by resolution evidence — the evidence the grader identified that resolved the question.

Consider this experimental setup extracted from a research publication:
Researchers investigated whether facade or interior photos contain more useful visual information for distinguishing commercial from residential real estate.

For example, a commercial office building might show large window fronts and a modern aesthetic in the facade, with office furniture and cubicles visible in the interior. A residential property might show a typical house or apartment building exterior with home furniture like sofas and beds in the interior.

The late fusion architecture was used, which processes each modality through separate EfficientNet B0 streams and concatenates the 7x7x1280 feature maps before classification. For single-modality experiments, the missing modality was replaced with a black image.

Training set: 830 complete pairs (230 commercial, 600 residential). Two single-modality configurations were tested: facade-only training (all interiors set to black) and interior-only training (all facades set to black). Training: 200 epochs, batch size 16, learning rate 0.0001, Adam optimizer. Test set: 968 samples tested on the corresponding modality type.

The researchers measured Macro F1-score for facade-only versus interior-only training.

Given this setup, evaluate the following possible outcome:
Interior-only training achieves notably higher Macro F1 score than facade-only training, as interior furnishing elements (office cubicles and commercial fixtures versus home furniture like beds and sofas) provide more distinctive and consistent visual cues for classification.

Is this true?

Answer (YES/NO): YES